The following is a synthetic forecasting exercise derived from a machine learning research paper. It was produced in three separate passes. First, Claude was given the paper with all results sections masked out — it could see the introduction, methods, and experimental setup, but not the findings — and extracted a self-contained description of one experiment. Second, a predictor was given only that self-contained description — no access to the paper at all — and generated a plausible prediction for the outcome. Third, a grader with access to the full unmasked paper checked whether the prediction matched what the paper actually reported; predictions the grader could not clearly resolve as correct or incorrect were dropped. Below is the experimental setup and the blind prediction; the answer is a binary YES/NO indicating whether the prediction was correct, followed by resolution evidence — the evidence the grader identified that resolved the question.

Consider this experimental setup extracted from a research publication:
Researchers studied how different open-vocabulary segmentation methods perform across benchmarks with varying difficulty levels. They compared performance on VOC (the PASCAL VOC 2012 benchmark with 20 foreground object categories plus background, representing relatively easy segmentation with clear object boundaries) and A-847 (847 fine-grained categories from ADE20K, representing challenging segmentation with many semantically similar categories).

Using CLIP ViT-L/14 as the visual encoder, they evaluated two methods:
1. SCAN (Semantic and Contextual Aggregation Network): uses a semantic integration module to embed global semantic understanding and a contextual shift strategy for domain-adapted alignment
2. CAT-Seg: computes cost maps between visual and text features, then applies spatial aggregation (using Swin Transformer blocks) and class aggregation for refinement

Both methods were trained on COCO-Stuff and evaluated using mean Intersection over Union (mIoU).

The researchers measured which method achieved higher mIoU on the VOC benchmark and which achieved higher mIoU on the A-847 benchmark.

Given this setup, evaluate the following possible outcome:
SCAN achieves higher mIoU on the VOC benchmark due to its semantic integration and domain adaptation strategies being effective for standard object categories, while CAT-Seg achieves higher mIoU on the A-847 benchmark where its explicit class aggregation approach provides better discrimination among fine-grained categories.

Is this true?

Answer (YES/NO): YES